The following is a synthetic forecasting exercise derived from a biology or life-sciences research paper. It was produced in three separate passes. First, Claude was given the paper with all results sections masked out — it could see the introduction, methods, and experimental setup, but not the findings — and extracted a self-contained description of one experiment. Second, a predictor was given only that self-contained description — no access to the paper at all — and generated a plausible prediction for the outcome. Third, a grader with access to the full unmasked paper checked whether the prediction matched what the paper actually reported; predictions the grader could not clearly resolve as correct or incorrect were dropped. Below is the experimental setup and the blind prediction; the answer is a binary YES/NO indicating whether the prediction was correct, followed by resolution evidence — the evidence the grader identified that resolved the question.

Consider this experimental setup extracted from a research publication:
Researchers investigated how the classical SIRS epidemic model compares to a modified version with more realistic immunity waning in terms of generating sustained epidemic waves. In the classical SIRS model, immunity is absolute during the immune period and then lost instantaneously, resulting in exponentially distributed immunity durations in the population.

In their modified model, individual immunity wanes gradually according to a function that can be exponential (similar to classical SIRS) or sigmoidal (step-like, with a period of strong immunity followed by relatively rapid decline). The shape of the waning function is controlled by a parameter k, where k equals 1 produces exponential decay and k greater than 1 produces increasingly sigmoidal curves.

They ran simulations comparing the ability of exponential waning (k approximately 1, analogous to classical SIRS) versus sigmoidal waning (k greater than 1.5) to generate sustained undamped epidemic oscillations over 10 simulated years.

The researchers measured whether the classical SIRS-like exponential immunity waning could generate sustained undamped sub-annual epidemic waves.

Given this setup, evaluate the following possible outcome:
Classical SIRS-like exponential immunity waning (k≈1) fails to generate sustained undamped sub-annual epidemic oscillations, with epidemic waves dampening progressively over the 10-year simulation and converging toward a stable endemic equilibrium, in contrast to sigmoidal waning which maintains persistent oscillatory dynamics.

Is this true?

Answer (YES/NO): YES